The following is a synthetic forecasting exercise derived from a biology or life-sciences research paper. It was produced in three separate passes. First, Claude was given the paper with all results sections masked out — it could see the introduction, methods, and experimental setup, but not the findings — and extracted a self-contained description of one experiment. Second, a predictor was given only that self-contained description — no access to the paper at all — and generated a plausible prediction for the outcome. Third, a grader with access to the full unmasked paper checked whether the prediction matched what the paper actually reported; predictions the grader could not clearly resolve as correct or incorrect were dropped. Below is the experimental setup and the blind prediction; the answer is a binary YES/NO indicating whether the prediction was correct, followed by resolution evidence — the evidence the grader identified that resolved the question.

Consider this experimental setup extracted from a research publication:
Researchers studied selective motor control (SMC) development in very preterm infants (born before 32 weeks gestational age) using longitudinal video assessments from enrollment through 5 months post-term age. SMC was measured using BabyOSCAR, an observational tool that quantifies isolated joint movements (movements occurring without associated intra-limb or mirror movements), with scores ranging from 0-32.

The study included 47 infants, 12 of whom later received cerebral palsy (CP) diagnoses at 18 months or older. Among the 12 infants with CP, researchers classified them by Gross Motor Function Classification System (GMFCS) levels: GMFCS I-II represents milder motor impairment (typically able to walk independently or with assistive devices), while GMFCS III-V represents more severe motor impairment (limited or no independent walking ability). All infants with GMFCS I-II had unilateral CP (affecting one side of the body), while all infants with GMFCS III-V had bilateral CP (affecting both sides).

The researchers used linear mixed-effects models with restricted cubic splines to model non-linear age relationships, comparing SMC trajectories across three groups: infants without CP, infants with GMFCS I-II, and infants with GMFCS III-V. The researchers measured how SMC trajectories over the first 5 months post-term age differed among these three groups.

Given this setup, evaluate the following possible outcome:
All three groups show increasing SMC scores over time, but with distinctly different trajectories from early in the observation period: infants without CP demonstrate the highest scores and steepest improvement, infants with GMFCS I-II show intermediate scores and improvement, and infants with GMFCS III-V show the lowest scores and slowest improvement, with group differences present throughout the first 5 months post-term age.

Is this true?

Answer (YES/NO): NO